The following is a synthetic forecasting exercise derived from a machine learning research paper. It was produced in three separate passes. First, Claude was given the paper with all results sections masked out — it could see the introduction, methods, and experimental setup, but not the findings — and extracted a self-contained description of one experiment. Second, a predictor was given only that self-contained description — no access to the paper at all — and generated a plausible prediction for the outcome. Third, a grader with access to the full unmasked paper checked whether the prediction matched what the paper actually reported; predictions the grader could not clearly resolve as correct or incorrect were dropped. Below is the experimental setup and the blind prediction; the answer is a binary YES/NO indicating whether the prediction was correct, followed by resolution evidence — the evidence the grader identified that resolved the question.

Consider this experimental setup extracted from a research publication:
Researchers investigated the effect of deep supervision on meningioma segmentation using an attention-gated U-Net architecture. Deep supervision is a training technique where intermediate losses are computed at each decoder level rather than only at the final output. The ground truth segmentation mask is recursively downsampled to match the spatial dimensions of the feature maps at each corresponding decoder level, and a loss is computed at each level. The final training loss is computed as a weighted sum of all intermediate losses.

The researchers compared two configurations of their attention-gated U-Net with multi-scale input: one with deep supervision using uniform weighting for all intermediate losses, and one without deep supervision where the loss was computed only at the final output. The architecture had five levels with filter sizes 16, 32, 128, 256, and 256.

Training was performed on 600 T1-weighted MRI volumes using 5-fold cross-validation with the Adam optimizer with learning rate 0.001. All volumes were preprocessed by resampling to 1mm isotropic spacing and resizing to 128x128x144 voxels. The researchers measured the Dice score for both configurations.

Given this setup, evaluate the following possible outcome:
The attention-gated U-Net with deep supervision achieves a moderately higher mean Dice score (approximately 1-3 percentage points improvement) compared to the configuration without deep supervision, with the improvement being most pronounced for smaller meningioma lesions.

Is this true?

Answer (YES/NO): NO